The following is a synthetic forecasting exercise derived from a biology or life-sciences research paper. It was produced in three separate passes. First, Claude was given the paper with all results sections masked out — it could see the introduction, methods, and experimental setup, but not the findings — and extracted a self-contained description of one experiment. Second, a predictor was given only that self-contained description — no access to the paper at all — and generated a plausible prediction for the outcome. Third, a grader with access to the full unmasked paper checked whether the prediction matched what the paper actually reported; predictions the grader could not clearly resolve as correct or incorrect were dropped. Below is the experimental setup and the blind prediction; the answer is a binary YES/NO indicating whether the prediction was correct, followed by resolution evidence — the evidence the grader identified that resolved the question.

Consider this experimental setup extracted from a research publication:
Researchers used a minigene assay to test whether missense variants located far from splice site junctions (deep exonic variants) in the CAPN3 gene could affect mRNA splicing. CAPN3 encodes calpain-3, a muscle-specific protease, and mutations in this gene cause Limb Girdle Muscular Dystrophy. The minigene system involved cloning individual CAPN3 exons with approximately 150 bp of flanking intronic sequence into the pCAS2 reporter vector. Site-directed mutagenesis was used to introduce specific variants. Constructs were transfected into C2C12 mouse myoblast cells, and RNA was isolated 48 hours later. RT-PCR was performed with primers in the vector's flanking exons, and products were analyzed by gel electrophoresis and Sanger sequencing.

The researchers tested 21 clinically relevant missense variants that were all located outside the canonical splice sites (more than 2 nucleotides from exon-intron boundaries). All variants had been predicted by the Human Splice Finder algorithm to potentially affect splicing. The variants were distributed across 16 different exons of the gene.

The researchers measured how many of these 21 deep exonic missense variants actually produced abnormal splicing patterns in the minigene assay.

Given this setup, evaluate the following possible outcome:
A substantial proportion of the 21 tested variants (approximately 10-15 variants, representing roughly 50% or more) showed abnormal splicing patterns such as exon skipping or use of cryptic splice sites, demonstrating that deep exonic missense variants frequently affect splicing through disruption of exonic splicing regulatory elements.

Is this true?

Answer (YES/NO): NO